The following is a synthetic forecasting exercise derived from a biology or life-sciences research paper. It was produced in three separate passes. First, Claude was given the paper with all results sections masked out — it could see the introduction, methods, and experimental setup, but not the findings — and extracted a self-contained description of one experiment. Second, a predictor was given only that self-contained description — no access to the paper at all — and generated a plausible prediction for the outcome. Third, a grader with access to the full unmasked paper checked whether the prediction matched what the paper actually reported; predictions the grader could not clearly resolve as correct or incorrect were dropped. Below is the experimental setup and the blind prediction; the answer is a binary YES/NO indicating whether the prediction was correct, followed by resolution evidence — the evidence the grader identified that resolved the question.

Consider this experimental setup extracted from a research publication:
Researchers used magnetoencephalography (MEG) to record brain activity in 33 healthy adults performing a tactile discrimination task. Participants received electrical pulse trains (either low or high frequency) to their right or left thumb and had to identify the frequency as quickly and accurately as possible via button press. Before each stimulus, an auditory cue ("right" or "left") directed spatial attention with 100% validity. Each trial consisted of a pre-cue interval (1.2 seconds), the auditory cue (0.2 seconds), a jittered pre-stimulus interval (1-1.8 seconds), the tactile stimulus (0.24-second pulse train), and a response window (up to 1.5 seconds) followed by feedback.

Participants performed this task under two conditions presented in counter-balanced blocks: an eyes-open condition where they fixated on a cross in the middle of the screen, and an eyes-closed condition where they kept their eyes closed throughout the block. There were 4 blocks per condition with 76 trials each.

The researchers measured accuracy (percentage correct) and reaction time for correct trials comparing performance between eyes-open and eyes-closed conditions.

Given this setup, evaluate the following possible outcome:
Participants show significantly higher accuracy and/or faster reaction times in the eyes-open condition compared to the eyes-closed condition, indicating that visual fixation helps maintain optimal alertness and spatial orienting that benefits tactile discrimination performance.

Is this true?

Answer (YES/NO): YES